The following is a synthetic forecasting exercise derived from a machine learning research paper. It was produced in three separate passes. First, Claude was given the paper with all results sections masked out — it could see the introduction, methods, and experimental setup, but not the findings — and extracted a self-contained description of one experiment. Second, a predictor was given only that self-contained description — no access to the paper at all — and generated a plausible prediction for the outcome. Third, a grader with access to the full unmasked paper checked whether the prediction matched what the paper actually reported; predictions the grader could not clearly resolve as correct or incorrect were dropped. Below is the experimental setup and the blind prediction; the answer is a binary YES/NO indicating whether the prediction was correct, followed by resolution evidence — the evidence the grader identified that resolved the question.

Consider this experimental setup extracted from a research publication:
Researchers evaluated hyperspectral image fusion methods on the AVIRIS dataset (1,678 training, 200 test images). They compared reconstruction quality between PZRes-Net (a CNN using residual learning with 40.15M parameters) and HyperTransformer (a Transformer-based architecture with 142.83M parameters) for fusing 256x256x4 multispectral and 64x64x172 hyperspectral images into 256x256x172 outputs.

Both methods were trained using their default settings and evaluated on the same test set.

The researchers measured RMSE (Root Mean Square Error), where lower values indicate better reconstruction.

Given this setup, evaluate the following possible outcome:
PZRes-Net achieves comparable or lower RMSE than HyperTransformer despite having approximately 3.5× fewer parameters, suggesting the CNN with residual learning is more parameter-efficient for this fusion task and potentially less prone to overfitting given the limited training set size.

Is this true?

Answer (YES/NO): YES